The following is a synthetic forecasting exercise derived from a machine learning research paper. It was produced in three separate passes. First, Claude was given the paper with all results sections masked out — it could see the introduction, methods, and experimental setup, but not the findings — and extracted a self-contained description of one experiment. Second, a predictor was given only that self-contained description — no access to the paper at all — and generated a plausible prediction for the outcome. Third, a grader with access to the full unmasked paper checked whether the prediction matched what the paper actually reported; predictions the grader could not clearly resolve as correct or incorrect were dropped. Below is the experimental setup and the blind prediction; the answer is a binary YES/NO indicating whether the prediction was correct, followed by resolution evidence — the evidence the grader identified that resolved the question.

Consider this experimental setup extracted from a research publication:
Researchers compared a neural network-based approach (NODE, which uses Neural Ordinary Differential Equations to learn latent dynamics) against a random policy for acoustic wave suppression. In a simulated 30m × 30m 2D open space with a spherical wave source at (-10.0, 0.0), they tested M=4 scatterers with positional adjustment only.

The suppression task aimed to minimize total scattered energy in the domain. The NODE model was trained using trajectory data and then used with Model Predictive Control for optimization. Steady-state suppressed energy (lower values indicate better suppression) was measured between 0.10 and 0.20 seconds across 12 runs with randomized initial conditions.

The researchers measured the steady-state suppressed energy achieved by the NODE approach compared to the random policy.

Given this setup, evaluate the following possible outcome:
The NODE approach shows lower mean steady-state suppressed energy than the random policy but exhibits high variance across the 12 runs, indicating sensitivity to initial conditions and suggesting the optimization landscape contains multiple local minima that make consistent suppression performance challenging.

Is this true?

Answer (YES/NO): NO